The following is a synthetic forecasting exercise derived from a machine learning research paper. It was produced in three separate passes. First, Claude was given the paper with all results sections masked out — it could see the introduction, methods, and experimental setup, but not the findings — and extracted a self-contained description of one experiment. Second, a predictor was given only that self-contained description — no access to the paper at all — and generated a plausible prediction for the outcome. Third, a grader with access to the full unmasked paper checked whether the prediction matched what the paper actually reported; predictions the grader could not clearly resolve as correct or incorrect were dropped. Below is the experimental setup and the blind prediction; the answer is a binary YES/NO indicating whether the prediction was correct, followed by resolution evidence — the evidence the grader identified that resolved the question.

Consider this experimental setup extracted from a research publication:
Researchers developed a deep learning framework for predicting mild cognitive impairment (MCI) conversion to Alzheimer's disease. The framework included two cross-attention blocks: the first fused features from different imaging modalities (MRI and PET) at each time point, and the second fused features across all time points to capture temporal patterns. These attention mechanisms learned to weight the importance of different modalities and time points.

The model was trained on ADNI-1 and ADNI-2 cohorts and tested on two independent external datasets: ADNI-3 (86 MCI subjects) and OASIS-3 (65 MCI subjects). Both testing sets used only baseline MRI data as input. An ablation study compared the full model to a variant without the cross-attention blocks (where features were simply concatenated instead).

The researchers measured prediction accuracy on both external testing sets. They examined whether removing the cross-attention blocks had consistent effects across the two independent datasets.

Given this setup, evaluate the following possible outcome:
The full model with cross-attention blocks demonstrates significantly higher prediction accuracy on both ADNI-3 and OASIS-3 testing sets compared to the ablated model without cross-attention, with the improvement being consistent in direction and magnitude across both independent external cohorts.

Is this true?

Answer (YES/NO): NO